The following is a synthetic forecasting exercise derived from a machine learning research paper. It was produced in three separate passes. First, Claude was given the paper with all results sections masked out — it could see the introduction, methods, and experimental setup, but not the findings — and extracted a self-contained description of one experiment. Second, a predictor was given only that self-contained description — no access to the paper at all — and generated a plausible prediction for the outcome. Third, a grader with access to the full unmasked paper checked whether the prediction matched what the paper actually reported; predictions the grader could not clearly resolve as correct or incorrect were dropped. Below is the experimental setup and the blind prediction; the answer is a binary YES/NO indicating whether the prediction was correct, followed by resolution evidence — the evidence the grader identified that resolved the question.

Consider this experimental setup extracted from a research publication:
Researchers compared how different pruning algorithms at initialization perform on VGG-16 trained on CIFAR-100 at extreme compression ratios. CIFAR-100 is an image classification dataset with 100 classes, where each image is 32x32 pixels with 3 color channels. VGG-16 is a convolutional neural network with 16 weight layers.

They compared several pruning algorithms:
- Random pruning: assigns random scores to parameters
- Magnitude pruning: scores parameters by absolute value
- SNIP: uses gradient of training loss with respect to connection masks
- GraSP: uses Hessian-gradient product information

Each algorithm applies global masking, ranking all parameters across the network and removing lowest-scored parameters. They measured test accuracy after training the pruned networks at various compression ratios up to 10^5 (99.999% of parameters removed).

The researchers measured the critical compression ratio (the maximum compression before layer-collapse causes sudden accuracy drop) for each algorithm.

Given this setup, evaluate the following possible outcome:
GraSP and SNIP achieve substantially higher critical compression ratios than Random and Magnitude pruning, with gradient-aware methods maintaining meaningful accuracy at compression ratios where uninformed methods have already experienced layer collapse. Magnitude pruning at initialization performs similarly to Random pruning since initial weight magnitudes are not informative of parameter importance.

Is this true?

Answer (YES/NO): NO